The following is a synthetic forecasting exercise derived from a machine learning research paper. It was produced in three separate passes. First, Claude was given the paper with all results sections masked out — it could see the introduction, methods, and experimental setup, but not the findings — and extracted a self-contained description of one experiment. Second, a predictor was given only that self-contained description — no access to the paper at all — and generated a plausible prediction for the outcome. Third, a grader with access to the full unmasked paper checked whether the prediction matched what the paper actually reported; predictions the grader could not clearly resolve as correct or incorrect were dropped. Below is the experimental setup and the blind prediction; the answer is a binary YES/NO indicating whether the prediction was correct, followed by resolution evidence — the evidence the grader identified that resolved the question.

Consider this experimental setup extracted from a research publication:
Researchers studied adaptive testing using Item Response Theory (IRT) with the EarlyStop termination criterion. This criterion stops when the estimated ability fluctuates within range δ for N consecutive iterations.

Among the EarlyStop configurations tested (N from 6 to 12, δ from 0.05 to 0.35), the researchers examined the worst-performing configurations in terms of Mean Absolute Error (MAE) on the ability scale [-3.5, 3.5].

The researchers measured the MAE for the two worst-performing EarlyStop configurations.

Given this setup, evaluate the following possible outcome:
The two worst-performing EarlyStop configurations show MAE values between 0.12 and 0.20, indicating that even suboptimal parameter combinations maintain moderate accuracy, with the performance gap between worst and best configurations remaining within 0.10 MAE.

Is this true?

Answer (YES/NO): NO